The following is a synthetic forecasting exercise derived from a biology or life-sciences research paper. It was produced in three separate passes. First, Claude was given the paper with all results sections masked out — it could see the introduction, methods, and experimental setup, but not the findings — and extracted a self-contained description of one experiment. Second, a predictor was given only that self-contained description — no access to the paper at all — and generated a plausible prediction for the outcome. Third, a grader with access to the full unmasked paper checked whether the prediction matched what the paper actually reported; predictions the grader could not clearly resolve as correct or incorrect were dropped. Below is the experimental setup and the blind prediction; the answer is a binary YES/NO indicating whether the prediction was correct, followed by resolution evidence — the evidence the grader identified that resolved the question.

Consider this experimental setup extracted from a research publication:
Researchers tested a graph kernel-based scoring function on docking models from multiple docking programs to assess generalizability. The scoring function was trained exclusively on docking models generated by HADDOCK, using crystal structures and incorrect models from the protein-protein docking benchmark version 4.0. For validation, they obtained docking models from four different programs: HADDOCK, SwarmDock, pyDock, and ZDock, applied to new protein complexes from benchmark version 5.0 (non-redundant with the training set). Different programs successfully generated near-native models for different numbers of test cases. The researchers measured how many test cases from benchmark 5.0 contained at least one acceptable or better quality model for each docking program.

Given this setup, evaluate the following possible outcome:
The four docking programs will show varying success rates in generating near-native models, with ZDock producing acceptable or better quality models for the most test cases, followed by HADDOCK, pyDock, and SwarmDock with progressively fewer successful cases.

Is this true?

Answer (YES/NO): NO